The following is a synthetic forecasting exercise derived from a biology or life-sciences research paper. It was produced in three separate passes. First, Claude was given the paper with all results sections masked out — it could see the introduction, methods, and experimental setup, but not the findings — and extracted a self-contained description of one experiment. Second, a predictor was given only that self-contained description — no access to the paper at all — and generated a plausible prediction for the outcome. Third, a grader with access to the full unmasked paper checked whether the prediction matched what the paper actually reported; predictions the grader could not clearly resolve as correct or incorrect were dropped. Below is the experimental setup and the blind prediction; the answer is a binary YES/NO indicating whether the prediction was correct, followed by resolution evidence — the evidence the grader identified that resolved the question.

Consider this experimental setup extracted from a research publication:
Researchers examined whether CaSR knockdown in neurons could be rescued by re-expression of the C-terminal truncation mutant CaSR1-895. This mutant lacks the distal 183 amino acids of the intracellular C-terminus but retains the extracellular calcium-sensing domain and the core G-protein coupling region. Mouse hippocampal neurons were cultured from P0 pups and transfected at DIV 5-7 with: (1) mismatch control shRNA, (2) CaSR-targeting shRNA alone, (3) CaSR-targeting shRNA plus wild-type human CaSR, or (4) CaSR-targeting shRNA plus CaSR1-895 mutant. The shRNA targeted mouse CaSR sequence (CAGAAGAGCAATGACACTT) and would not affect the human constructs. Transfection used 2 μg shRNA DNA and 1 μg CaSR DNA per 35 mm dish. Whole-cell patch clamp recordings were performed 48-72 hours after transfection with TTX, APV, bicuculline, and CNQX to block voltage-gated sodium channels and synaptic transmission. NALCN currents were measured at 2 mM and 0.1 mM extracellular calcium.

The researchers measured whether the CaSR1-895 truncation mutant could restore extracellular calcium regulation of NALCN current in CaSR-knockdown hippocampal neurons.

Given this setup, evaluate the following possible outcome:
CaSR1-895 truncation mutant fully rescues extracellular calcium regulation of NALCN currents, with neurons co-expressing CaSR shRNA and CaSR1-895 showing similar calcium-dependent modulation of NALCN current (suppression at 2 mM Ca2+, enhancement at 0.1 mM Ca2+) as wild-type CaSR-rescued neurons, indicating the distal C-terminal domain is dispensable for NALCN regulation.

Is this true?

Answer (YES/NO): NO